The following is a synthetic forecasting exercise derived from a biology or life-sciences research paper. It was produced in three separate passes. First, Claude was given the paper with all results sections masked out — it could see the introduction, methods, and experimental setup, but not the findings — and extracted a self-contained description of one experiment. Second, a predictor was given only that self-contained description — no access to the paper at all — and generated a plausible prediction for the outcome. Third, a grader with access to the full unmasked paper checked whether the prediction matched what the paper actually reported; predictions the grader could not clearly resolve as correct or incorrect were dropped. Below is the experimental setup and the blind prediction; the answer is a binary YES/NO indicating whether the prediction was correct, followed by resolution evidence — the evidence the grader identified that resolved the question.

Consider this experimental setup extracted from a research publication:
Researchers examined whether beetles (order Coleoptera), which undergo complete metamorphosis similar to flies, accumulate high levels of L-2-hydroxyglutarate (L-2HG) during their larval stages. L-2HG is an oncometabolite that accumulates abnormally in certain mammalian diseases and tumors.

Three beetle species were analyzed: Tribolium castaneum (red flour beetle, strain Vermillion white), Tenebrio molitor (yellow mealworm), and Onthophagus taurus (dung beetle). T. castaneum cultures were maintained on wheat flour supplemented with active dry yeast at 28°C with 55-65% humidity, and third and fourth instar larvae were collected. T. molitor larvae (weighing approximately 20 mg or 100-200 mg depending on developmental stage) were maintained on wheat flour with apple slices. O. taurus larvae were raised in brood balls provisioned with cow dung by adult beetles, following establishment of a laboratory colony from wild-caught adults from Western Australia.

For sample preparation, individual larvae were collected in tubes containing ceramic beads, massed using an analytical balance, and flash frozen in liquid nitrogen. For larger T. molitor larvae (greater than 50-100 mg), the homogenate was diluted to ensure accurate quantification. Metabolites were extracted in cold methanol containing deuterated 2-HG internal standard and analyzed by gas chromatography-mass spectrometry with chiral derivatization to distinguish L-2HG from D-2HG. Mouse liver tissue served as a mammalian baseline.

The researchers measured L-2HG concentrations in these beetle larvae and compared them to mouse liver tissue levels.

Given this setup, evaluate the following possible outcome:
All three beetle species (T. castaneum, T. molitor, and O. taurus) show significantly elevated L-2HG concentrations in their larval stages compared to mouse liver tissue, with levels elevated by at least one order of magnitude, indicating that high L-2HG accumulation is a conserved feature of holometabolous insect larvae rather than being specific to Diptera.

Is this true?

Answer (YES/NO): NO